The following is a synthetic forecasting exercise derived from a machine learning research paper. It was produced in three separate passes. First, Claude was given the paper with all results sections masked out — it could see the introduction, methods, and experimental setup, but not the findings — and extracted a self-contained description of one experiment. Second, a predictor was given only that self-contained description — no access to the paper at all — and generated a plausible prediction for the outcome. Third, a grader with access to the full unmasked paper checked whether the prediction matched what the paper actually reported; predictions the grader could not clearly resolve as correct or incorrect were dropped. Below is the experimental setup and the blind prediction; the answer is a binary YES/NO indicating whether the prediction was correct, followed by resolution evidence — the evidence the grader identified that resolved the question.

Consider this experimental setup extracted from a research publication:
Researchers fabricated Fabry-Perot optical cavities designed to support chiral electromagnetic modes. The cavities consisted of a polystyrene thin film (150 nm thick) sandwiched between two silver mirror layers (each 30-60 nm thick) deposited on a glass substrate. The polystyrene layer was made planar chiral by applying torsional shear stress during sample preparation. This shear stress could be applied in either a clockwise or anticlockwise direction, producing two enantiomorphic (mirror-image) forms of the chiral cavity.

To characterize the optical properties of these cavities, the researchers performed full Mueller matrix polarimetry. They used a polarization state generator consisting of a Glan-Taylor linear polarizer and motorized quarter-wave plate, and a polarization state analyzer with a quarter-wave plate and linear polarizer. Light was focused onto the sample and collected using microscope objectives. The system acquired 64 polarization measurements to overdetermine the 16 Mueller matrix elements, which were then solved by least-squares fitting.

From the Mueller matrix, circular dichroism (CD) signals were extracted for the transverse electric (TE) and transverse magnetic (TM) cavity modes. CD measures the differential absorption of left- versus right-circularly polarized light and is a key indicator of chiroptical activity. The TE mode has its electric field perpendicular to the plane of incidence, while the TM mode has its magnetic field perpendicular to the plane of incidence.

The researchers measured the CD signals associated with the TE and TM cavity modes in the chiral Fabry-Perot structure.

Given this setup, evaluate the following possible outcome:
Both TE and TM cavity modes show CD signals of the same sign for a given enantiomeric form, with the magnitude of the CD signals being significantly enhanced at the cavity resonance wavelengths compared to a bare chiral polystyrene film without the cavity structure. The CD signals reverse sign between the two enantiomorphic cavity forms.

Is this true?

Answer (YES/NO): NO